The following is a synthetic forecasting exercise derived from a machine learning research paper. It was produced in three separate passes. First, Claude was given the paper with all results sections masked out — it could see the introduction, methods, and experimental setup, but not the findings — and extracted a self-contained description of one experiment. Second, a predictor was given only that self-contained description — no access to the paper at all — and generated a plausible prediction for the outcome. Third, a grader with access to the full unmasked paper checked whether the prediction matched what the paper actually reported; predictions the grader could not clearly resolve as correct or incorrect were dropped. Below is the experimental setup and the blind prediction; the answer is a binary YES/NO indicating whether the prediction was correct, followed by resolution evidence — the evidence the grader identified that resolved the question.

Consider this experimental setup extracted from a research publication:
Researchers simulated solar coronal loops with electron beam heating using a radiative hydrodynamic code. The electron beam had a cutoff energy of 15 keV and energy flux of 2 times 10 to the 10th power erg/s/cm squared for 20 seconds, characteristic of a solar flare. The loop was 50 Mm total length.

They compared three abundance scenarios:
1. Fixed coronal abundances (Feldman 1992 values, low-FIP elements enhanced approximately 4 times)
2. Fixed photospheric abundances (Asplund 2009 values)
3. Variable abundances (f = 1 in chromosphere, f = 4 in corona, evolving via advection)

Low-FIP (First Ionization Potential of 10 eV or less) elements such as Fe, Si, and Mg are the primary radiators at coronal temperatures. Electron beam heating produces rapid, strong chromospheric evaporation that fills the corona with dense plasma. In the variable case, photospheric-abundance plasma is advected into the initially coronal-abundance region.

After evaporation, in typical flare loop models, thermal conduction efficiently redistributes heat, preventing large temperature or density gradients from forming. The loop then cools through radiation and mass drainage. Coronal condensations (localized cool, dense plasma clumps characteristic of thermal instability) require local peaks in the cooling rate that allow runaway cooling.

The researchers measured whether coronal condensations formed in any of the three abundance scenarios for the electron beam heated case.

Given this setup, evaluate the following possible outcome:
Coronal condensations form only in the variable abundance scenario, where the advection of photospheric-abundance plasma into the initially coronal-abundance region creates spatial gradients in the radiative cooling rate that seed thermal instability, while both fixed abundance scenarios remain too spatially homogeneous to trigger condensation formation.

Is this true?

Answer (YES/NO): YES